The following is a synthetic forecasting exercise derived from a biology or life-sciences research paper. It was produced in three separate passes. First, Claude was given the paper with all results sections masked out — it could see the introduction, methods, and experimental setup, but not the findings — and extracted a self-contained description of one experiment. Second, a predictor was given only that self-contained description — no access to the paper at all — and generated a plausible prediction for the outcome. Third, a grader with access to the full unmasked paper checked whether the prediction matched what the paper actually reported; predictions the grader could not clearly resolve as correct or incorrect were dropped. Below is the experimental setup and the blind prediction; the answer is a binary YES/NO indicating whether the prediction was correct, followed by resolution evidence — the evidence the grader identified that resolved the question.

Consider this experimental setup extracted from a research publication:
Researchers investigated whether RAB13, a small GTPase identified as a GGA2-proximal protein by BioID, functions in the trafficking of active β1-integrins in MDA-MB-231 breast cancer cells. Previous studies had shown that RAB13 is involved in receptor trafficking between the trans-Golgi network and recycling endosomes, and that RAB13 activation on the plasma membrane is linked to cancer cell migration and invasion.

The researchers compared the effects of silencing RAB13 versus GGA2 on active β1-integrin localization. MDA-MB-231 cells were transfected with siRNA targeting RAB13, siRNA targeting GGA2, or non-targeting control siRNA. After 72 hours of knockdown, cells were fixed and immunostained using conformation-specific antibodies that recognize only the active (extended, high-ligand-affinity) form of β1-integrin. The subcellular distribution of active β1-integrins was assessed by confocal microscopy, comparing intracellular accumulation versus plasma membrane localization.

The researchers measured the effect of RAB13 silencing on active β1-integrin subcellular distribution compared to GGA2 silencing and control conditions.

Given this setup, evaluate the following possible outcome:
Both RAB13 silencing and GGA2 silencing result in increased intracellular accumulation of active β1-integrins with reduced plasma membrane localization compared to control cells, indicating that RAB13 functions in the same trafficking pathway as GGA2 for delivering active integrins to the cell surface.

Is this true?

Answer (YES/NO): YES